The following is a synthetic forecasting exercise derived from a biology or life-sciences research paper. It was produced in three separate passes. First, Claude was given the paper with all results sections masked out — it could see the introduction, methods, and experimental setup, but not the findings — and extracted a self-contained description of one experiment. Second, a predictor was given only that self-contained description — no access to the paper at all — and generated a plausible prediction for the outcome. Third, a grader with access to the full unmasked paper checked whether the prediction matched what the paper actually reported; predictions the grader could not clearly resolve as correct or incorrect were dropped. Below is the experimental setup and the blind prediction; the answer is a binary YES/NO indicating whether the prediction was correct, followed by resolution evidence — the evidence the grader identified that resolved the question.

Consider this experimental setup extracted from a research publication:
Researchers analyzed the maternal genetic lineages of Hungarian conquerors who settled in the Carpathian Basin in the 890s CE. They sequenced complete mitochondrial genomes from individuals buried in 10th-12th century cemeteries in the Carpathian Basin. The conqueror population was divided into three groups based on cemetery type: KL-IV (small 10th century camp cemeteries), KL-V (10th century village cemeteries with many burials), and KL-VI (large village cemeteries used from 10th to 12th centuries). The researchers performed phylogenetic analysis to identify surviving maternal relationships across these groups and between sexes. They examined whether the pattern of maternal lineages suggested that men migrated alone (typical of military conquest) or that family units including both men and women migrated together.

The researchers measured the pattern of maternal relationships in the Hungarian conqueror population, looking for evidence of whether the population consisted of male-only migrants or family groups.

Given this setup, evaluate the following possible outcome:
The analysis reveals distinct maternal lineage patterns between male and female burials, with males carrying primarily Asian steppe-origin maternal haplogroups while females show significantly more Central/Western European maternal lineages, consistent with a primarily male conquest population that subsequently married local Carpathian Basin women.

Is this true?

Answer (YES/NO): NO